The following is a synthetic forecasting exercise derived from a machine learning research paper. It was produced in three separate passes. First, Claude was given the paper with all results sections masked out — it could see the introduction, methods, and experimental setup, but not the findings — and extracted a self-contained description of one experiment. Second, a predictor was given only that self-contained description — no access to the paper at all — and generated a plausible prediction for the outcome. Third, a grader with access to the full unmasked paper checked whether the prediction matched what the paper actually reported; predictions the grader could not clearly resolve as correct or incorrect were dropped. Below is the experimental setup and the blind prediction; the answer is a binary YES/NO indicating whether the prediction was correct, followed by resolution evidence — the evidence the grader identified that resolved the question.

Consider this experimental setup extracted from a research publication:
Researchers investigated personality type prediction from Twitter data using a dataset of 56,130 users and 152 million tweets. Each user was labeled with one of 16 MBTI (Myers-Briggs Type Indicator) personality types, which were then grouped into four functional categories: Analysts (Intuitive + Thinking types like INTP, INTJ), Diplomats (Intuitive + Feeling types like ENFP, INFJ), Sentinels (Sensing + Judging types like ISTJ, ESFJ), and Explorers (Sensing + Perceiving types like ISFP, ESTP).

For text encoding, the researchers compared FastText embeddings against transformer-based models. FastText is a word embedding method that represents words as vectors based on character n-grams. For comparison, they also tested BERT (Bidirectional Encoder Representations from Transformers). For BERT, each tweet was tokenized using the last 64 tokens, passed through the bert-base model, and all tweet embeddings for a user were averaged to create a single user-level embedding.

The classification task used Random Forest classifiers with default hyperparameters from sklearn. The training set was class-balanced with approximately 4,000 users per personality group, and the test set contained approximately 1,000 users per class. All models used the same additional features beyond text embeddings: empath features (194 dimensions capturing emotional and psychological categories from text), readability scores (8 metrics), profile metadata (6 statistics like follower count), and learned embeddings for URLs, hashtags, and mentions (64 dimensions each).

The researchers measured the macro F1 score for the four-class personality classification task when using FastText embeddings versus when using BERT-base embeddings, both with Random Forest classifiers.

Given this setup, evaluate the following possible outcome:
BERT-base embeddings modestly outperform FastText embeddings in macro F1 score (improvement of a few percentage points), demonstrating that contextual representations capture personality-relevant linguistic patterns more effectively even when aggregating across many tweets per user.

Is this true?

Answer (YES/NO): NO